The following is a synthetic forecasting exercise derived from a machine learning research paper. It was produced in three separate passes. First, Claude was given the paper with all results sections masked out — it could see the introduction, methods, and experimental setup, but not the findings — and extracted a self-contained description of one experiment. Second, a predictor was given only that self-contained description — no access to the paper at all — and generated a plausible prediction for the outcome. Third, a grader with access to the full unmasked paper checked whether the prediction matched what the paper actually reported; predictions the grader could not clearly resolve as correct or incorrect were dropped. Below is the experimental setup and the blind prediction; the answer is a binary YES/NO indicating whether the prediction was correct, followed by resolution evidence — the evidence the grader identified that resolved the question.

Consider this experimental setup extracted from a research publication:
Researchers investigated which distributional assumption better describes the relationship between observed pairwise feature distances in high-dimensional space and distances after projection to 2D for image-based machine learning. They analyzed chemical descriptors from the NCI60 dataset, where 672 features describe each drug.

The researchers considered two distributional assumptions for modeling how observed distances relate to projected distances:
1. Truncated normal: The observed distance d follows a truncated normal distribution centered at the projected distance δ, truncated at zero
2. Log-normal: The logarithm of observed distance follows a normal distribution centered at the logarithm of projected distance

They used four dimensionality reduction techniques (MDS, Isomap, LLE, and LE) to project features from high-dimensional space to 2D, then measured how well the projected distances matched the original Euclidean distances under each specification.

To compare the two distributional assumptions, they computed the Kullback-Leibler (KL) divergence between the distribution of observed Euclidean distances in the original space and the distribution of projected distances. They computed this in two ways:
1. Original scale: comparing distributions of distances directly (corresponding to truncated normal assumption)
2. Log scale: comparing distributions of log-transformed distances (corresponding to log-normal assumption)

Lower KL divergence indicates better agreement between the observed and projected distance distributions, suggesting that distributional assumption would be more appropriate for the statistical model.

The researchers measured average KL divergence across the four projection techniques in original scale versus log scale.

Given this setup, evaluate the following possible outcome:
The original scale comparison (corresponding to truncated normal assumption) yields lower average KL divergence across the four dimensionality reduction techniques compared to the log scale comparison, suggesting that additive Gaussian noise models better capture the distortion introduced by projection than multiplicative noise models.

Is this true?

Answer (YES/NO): NO